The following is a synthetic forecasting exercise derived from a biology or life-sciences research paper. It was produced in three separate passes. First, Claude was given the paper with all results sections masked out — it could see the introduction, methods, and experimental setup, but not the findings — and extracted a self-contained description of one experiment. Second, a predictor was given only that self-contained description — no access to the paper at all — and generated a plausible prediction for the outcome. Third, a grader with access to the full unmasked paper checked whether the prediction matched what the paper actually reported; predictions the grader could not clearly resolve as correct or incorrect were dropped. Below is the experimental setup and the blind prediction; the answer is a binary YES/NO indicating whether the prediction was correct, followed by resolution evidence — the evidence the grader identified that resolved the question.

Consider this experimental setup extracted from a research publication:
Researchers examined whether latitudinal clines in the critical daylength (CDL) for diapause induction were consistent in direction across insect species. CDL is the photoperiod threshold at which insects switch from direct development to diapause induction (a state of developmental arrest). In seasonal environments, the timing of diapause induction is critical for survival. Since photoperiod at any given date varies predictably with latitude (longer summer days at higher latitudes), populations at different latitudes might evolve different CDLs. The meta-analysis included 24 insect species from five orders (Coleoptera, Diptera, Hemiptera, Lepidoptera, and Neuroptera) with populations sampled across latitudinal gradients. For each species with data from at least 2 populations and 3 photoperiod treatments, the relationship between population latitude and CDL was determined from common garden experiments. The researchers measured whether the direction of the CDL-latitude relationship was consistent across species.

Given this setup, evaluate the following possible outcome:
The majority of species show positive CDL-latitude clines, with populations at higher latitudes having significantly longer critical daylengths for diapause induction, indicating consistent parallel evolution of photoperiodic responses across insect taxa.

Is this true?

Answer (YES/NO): YES